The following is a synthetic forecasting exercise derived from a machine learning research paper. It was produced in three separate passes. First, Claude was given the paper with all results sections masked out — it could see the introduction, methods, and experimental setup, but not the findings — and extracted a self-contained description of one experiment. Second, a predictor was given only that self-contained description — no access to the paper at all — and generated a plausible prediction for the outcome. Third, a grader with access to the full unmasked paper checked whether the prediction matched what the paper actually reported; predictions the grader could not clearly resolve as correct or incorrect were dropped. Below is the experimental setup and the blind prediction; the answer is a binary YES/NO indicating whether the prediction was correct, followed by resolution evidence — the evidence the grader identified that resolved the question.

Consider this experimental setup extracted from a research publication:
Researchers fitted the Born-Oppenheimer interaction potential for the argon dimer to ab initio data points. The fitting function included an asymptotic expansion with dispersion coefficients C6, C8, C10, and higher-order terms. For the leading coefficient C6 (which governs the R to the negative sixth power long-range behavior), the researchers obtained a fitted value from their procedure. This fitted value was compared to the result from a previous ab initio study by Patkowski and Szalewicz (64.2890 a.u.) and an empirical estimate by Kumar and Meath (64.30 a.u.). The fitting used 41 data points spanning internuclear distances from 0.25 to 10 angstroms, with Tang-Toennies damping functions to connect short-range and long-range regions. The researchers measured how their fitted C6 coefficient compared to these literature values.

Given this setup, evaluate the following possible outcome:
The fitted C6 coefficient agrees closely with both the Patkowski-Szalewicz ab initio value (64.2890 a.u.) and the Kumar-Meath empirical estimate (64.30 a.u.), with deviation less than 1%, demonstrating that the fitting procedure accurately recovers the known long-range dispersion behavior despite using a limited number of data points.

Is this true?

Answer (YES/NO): YES